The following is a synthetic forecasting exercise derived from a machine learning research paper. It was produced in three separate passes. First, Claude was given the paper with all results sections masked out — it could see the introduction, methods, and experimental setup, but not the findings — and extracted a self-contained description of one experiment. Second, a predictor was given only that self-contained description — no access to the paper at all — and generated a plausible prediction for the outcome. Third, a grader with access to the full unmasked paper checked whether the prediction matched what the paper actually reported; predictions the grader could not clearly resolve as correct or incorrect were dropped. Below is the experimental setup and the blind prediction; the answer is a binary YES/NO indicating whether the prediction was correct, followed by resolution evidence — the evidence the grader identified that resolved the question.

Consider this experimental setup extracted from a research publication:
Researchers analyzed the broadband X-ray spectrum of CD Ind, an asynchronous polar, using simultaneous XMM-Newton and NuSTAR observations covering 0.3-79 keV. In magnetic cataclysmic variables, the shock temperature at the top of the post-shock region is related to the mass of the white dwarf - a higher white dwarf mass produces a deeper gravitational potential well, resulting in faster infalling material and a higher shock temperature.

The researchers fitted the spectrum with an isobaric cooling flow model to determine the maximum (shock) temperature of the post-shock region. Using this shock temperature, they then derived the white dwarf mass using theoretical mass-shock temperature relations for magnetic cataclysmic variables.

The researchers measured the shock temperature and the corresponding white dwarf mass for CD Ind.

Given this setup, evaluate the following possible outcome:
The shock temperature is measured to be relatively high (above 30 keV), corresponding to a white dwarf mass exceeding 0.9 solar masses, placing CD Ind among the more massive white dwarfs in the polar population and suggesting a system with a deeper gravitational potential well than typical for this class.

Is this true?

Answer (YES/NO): NO